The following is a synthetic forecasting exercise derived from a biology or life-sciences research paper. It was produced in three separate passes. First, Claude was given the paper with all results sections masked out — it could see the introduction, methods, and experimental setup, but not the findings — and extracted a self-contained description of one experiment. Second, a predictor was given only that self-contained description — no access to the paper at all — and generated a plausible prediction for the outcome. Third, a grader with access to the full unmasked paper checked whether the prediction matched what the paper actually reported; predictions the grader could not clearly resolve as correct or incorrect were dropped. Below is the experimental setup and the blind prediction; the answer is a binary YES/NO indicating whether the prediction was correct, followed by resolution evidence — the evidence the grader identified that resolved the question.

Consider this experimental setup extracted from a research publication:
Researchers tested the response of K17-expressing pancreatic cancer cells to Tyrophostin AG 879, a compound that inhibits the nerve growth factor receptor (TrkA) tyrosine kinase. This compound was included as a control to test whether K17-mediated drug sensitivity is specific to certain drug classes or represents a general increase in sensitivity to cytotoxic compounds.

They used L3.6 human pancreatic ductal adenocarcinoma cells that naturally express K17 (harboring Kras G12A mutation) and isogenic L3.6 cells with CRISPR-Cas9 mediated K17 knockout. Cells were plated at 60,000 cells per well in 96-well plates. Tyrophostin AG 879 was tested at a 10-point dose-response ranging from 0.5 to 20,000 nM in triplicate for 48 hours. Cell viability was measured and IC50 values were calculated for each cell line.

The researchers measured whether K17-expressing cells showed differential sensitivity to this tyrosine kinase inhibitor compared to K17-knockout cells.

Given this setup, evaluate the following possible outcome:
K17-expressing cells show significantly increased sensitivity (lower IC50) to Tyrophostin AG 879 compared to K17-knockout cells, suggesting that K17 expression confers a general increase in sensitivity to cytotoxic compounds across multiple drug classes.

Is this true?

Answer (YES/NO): NO